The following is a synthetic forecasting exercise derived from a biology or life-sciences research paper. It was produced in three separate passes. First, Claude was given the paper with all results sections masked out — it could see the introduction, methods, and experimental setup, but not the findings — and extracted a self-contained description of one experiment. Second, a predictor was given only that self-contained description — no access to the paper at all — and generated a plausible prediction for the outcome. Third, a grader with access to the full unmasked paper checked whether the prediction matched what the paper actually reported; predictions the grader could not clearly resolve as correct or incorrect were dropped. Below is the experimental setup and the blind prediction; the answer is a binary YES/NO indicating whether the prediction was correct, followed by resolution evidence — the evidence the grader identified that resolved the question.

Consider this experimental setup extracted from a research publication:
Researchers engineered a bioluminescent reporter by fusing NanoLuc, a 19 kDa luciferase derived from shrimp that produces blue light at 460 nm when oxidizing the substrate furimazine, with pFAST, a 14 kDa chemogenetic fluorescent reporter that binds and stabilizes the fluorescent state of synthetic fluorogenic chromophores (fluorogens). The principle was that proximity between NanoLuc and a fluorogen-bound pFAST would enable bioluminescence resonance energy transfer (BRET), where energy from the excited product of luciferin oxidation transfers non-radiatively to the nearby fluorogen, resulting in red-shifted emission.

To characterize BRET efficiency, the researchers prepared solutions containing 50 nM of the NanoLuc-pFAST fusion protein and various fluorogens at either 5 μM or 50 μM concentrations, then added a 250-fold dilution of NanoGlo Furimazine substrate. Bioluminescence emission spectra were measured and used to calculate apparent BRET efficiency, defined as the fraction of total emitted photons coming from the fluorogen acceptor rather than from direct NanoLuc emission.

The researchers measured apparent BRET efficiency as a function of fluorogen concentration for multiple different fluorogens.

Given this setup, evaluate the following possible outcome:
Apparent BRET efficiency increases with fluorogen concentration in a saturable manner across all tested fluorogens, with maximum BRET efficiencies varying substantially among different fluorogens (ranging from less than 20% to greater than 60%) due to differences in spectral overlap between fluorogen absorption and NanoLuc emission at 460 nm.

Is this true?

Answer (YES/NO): NO